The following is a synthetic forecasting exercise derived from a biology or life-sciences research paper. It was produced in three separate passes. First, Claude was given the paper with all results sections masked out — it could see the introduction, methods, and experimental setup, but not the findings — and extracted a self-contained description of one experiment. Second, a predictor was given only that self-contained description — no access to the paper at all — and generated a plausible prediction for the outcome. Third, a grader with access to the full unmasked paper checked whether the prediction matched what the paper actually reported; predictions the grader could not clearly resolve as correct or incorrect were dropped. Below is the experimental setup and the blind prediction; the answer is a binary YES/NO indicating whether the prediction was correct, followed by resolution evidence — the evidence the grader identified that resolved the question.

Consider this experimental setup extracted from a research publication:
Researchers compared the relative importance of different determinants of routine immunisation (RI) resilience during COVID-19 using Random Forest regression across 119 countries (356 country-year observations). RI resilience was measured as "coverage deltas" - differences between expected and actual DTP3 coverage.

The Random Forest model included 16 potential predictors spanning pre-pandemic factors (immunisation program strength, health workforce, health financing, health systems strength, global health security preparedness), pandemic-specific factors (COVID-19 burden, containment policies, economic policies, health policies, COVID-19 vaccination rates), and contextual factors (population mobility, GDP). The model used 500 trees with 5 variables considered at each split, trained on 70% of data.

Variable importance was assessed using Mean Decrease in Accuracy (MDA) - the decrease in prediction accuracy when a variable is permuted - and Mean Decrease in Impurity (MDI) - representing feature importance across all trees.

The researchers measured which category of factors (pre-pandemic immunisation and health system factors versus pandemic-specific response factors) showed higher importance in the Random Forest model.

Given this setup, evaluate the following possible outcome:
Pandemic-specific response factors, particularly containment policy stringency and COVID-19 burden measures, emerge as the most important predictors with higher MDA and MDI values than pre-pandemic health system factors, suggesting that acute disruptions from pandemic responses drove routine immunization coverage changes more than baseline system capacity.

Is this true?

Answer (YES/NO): NO